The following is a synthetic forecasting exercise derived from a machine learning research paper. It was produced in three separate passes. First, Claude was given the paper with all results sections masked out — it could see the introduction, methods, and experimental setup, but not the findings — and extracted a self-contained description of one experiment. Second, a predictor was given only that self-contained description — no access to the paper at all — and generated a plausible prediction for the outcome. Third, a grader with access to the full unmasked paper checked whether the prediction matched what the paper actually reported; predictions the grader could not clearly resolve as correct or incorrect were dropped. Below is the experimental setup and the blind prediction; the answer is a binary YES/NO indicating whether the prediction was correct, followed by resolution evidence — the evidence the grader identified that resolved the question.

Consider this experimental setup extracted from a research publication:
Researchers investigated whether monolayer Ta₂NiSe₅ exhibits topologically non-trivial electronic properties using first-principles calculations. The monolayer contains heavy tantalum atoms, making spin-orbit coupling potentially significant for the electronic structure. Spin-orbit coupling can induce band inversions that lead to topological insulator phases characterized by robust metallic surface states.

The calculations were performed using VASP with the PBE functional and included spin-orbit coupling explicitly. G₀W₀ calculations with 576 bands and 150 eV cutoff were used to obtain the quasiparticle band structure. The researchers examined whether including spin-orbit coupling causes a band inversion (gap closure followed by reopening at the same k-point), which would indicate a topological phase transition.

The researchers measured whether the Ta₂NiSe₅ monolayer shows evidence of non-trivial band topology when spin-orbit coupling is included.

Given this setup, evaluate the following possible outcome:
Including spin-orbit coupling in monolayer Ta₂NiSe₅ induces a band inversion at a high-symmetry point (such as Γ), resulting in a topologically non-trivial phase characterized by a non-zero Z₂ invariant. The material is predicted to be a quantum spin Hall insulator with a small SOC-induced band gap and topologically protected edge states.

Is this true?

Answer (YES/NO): NO